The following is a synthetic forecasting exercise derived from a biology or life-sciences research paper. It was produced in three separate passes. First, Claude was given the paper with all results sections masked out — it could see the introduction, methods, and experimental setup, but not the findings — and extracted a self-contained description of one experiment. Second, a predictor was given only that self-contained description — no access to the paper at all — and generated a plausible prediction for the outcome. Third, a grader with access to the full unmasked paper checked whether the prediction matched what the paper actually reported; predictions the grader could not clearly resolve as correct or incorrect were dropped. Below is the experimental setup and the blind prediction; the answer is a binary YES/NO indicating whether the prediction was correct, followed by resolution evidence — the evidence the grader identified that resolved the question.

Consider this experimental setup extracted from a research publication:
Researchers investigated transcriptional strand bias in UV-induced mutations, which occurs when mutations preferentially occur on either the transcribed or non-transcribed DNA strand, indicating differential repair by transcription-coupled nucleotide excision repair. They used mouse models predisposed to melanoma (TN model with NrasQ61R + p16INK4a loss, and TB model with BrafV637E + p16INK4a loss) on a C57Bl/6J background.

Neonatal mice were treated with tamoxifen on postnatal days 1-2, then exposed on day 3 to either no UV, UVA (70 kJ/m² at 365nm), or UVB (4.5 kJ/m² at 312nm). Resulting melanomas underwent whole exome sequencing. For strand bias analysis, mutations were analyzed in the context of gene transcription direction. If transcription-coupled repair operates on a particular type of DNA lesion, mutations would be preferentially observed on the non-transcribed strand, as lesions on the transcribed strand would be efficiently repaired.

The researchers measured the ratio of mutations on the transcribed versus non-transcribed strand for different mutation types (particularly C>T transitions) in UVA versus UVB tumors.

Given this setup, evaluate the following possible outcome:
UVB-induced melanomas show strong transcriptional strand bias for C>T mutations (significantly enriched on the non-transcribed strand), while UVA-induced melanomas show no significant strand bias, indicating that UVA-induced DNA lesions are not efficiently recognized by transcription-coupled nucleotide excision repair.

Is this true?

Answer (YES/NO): NO